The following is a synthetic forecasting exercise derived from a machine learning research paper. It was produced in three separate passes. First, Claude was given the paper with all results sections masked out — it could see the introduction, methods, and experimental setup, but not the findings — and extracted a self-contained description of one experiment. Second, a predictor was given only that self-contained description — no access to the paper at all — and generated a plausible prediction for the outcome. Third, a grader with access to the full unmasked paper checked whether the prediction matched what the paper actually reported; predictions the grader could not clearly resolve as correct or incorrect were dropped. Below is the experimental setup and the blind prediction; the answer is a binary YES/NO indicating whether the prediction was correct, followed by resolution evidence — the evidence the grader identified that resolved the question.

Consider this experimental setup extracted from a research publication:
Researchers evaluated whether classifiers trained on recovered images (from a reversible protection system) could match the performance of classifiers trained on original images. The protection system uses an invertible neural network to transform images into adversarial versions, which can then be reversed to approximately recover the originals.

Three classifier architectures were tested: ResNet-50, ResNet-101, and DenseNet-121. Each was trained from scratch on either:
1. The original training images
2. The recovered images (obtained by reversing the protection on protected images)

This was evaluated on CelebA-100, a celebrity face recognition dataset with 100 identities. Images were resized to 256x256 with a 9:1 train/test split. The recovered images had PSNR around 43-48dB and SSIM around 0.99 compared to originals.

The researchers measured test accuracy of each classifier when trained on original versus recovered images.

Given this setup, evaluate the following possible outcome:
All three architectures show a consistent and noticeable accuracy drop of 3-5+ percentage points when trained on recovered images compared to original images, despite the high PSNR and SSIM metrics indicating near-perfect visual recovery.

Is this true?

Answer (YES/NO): NO